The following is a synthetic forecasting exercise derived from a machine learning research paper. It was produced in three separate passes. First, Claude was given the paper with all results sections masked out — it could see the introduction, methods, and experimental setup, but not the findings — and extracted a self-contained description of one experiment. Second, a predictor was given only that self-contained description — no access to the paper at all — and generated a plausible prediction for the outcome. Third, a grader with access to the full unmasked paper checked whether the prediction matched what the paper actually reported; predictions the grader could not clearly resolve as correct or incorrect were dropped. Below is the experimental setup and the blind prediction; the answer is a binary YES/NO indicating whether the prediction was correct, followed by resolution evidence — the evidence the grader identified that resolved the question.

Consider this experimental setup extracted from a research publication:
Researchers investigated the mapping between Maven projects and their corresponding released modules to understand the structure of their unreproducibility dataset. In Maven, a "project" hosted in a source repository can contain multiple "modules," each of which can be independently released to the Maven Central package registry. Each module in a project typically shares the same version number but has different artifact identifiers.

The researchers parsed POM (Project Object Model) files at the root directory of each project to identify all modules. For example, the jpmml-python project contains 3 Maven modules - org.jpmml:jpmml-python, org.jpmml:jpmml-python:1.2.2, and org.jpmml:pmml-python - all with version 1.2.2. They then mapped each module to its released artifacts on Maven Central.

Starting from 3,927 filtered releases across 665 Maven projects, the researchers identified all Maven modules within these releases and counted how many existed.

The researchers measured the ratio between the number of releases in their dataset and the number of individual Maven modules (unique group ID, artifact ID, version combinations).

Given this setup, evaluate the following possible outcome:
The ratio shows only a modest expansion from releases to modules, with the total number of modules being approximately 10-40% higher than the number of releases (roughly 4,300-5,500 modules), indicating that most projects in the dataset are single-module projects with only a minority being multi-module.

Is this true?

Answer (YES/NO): NO